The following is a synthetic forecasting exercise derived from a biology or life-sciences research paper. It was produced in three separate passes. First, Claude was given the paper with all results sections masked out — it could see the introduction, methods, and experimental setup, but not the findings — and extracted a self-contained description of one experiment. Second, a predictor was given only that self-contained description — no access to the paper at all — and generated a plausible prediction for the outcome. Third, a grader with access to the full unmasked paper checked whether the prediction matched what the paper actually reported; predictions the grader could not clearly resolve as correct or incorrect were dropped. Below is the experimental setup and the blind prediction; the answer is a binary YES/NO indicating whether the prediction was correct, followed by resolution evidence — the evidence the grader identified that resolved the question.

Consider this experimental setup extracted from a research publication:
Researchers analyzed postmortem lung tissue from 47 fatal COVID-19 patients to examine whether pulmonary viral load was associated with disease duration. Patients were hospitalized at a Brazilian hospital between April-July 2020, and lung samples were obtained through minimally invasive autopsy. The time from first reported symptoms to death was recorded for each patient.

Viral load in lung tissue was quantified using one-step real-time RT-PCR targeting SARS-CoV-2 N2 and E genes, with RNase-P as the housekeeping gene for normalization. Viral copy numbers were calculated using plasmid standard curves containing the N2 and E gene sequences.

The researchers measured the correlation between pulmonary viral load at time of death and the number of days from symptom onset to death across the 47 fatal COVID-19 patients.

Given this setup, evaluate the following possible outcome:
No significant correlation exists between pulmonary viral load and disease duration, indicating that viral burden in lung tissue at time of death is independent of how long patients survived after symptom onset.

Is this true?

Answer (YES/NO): NO